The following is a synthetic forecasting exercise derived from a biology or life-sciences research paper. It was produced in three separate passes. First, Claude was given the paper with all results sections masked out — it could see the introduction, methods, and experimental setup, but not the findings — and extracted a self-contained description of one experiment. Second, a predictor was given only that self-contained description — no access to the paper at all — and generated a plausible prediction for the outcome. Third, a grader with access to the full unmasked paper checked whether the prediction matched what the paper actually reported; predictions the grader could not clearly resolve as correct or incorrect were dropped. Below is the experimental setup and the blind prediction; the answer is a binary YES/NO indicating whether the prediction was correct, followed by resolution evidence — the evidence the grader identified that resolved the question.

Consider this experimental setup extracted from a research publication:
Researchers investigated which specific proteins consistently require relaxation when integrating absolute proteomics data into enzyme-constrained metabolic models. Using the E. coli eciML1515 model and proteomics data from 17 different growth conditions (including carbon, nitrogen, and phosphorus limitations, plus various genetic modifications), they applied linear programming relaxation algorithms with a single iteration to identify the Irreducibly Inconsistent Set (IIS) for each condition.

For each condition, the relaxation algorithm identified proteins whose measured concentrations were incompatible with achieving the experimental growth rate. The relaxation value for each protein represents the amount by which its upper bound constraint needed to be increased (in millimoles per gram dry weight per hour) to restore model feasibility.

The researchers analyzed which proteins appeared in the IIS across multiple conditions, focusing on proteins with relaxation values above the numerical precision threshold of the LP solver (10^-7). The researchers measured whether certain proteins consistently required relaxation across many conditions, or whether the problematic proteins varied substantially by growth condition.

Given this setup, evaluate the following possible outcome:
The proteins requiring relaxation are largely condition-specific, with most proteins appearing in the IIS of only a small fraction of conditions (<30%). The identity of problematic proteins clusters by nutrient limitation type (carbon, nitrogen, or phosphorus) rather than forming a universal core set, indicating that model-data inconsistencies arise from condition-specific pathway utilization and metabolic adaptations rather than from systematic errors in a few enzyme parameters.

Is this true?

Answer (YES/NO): NO